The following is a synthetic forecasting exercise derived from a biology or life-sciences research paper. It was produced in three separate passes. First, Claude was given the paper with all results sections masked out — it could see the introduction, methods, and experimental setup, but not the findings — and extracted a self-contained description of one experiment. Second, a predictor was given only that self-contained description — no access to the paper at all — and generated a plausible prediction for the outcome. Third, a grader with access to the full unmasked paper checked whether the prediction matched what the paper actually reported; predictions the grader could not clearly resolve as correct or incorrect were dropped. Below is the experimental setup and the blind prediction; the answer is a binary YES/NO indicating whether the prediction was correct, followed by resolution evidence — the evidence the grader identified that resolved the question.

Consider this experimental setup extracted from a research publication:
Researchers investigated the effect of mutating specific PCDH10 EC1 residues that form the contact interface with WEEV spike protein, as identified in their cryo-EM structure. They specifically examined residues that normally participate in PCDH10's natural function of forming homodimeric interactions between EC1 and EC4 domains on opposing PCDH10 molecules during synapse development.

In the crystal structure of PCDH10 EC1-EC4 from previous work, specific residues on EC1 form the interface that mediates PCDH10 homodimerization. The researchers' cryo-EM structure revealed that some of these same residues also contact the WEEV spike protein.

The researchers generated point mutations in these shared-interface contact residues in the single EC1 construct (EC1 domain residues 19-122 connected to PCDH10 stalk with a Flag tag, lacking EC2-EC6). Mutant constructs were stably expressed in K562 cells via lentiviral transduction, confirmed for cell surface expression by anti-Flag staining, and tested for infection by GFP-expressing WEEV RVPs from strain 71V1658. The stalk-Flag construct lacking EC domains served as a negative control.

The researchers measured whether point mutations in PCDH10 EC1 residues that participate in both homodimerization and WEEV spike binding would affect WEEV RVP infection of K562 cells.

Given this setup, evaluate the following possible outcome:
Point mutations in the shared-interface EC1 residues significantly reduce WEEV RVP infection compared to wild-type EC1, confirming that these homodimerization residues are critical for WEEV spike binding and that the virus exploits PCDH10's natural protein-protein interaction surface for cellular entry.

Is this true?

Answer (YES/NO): NO